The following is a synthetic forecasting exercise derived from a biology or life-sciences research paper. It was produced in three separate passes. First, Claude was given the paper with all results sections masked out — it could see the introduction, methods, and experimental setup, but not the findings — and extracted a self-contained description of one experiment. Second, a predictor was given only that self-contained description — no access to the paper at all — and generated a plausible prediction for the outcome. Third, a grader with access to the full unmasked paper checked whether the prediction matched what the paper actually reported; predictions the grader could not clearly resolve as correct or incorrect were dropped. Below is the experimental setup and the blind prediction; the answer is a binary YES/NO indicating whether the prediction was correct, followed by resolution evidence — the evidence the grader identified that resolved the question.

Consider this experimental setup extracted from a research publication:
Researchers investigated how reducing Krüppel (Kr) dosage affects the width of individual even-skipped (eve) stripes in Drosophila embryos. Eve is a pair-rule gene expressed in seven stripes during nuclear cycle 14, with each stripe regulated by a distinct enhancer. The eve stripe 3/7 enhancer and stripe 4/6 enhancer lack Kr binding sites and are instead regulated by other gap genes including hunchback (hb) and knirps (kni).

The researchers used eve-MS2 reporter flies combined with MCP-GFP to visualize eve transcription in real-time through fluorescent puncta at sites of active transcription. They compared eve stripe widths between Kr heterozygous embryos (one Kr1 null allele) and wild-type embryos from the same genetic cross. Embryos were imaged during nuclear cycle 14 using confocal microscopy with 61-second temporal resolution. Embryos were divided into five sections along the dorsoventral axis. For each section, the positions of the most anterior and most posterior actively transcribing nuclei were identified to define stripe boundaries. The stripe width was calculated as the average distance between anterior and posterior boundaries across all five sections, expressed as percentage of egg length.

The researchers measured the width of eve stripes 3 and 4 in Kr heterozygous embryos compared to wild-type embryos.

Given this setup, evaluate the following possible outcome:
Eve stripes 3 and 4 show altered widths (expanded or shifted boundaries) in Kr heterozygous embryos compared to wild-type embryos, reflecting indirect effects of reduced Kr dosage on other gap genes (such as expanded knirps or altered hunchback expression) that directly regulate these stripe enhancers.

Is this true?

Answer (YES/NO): YES